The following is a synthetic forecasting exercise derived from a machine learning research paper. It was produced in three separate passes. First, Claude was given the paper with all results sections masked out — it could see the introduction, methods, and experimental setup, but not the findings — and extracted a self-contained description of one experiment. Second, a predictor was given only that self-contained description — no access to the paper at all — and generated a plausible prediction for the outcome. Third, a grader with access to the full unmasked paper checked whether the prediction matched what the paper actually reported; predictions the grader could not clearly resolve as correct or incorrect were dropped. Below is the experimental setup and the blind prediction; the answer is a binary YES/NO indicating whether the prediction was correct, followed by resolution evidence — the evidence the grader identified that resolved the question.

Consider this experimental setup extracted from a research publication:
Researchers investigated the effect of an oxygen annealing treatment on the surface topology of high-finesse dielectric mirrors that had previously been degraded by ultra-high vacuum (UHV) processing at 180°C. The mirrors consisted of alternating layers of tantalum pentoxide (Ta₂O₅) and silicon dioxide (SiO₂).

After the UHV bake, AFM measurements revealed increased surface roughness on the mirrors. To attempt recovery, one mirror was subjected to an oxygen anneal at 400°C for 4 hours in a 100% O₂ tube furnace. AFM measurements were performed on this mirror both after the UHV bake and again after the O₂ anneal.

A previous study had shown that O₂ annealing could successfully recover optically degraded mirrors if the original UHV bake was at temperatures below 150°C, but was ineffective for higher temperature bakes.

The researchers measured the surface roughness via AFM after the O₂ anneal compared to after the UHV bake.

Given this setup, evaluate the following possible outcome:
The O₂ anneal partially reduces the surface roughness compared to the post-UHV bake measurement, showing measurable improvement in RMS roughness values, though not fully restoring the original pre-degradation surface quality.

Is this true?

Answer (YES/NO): NO